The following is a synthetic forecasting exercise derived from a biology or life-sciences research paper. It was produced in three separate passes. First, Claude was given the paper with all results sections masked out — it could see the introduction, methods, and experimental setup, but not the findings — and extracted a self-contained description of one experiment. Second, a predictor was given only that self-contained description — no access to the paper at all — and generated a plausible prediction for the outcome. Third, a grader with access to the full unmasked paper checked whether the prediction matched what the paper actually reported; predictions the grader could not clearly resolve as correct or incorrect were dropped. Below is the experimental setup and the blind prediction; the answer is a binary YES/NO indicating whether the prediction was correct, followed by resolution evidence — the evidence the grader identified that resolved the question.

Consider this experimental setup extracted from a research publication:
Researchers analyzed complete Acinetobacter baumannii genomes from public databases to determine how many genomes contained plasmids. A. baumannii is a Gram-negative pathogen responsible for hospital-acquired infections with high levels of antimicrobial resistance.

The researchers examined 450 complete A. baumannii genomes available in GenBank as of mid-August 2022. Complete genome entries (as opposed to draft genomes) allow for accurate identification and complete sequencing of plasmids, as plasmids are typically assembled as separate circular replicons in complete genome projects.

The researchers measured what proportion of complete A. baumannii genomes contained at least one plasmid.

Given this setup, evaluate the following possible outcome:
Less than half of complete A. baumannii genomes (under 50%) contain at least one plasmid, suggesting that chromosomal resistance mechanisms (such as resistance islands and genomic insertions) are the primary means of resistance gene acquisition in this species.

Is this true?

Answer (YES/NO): NO